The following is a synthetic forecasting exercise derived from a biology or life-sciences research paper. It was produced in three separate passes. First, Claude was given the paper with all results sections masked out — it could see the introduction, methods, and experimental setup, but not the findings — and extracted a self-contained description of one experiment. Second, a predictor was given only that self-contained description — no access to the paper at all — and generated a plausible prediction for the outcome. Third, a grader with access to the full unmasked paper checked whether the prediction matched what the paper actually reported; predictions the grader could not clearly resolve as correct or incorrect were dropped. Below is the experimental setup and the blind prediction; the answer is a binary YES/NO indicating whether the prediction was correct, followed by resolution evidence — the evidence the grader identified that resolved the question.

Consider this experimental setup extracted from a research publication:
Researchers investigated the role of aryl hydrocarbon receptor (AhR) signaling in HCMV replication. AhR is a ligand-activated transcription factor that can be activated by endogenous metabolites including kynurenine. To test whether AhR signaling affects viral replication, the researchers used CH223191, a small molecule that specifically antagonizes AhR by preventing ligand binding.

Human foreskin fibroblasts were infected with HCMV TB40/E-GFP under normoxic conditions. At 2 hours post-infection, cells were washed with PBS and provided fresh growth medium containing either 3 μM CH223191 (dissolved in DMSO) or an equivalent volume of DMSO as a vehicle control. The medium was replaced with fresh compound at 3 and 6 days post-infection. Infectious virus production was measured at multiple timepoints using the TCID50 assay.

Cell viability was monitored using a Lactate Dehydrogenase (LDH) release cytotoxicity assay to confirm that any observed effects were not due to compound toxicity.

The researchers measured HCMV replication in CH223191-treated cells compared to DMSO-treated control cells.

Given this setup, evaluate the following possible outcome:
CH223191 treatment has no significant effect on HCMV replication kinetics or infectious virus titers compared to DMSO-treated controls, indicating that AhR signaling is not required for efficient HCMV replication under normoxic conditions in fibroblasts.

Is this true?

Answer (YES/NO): NO